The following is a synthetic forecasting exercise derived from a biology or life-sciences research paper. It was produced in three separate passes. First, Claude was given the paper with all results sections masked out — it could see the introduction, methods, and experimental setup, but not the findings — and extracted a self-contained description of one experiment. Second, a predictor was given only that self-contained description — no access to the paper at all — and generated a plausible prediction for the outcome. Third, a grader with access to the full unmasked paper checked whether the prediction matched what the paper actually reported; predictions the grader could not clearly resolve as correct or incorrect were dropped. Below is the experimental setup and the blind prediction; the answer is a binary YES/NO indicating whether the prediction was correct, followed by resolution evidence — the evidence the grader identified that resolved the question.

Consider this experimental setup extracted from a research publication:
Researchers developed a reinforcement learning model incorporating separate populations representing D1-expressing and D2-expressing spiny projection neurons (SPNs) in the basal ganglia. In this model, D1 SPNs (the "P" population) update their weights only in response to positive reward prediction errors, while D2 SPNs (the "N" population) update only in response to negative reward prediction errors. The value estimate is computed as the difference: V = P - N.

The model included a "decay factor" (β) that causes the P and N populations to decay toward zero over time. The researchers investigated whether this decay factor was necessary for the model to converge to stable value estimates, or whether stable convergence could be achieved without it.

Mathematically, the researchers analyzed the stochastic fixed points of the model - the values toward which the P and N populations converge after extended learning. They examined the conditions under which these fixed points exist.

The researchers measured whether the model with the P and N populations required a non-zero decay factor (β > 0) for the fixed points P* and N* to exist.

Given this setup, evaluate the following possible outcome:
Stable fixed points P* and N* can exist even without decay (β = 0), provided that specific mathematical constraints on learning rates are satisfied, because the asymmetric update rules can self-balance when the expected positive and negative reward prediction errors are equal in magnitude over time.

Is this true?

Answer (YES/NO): NO